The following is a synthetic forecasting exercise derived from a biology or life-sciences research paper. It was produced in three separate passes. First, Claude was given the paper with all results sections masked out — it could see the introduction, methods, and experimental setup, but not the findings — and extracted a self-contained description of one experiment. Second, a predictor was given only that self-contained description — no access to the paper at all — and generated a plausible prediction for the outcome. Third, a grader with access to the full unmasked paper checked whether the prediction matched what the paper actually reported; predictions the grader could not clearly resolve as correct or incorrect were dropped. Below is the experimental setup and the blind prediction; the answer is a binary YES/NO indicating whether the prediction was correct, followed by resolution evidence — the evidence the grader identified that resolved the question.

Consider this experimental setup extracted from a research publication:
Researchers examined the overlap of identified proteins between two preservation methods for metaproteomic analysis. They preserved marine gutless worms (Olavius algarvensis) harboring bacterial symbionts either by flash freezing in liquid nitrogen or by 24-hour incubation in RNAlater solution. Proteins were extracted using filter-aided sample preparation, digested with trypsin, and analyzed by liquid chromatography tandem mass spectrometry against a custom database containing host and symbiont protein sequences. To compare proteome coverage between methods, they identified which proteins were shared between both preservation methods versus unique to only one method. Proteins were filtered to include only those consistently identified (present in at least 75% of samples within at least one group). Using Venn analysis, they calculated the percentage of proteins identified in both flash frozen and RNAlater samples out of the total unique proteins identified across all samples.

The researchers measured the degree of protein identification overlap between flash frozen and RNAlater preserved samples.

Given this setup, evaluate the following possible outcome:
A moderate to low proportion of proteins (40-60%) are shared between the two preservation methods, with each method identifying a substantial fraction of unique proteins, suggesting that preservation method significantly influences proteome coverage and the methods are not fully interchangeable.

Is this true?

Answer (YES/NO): NO